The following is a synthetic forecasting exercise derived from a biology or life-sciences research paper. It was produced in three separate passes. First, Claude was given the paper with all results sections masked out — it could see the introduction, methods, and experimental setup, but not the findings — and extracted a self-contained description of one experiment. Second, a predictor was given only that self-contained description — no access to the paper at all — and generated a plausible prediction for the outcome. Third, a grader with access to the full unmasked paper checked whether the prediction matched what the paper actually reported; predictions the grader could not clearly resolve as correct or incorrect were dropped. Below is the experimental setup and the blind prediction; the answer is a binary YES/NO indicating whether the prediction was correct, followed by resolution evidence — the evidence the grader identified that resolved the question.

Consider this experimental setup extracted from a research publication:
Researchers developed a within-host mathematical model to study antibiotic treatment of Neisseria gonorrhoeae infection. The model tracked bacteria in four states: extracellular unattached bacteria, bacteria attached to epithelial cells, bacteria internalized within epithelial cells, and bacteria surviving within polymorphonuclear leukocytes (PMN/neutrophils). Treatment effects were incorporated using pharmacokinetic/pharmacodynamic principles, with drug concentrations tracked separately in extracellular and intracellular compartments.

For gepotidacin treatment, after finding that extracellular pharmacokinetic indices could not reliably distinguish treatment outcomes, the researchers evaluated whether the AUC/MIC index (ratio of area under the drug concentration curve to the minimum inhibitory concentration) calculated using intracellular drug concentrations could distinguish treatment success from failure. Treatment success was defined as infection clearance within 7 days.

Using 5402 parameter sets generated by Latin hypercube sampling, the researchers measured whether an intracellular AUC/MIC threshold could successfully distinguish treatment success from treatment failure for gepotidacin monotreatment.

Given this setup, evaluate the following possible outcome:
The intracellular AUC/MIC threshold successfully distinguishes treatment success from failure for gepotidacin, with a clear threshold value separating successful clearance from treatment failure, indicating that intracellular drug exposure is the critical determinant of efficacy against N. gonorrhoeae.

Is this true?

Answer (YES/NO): YES